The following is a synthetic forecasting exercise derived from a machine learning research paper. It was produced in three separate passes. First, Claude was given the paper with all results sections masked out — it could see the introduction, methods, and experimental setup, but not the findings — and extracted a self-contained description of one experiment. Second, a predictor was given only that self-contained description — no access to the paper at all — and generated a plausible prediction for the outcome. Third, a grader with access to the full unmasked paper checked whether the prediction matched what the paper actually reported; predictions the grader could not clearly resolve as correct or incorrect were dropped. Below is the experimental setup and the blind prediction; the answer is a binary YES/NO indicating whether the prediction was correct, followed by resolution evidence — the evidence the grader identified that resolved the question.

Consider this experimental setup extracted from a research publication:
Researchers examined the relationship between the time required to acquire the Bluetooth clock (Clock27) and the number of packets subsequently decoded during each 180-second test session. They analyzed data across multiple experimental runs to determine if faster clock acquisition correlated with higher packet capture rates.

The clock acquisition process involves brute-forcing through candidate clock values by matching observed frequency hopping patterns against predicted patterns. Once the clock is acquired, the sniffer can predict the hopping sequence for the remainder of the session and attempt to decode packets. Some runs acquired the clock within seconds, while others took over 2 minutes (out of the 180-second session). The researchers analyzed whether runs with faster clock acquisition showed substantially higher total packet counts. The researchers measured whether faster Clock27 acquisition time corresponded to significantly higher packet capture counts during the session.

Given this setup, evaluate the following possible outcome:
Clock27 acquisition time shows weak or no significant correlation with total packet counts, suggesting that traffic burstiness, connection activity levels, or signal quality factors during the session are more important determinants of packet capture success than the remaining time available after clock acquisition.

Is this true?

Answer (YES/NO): YES